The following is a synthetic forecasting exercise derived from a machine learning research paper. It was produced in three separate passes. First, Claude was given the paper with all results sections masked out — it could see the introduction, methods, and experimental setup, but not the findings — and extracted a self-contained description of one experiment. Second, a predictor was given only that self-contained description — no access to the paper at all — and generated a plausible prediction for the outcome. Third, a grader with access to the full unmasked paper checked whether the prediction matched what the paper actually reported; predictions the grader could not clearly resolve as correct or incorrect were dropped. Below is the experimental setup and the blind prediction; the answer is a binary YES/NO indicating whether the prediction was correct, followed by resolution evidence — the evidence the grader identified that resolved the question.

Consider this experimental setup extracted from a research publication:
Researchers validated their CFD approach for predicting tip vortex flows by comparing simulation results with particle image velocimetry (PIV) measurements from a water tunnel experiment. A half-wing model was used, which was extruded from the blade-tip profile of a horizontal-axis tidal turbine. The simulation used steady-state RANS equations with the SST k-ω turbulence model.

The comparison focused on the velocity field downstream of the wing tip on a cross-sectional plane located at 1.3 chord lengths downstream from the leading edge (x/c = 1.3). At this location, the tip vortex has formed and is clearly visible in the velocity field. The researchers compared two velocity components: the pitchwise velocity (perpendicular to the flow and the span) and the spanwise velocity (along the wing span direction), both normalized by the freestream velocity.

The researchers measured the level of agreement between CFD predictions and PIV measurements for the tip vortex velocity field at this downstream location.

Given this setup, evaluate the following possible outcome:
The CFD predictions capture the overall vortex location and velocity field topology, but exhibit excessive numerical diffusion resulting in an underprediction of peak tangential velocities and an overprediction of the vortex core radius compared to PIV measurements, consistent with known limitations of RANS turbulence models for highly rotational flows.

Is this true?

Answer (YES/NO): NO